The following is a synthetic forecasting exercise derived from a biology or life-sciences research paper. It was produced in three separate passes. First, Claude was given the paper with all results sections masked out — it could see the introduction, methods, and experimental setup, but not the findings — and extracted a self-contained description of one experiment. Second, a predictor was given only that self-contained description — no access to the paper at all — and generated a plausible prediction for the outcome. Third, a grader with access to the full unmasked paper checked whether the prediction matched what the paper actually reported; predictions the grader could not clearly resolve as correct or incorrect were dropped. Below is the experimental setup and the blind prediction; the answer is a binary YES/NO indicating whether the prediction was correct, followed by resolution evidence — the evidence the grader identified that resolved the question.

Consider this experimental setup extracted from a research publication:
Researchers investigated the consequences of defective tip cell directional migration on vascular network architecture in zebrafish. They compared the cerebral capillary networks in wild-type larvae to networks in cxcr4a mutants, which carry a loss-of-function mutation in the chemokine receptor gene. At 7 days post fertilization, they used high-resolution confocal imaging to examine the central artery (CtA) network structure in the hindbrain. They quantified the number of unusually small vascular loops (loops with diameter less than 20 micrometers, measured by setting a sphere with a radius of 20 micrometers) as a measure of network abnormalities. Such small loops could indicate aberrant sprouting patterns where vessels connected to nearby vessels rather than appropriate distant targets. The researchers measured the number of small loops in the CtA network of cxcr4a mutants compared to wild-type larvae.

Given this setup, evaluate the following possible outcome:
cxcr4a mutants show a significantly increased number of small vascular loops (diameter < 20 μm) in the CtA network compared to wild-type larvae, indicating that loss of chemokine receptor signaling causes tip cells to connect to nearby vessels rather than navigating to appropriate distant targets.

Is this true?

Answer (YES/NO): YES